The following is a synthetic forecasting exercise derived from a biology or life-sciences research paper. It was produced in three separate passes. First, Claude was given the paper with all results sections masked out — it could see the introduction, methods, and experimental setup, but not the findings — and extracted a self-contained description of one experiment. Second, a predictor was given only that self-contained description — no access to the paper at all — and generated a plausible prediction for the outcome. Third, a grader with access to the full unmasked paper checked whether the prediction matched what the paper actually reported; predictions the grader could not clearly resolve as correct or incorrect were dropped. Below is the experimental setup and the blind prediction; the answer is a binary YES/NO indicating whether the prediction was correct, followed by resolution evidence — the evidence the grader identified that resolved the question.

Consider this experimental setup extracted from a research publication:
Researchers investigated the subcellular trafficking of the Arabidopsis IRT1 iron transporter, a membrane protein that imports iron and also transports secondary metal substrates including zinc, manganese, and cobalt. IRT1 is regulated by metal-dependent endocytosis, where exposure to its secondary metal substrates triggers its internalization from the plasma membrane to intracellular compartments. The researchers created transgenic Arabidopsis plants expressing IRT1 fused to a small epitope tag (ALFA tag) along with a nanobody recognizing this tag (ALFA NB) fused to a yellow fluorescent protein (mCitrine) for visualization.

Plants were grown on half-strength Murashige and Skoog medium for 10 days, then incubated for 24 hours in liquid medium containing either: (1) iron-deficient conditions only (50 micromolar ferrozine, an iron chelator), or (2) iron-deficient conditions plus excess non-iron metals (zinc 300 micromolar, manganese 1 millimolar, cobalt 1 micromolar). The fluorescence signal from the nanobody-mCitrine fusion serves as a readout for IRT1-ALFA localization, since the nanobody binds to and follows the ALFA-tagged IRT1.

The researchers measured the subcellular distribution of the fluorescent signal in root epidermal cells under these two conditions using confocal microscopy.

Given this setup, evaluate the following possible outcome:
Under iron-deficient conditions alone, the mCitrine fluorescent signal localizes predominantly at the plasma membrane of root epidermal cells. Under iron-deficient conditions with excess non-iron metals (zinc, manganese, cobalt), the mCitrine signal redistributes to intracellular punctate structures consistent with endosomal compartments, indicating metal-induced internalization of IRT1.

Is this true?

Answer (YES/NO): NO